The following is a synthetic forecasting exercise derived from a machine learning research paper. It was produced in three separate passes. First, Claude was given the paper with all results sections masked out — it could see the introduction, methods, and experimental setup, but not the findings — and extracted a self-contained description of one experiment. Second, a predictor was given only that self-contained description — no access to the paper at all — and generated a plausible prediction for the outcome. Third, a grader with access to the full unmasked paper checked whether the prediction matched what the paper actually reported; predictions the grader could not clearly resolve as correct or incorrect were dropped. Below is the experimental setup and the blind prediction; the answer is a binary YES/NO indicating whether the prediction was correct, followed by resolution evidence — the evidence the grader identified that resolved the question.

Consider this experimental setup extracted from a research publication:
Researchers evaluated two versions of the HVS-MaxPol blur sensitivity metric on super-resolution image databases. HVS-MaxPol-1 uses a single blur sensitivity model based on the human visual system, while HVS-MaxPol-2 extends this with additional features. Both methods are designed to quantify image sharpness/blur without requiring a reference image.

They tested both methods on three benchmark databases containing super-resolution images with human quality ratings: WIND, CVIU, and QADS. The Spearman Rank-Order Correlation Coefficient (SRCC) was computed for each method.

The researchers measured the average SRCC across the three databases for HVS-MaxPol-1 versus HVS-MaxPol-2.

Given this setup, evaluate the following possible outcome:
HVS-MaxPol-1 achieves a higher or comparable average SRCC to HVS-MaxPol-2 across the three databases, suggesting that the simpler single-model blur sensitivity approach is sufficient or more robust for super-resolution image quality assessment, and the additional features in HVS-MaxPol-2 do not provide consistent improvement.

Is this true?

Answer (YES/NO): YES